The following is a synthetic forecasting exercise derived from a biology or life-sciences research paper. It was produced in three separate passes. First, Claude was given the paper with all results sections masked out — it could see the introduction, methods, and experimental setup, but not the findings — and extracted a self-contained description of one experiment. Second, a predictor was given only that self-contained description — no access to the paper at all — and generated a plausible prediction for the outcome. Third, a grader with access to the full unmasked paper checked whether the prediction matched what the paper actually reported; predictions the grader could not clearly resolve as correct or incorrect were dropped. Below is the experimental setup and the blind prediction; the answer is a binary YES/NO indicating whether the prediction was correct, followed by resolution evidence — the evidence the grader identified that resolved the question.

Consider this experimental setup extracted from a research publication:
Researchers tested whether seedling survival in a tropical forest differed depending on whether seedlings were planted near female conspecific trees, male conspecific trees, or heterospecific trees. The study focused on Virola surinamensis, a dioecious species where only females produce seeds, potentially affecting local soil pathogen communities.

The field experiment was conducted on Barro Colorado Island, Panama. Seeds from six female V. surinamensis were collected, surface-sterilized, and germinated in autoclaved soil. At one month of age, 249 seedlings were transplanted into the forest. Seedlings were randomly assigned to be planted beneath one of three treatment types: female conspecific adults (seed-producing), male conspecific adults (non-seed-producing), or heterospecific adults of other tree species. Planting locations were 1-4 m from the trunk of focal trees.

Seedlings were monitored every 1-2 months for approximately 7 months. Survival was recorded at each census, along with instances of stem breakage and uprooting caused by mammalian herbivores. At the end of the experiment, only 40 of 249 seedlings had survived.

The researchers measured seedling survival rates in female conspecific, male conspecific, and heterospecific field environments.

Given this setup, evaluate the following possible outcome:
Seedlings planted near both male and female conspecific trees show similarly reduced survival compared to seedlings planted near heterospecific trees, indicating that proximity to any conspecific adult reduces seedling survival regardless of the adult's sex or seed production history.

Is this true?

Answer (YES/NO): NO